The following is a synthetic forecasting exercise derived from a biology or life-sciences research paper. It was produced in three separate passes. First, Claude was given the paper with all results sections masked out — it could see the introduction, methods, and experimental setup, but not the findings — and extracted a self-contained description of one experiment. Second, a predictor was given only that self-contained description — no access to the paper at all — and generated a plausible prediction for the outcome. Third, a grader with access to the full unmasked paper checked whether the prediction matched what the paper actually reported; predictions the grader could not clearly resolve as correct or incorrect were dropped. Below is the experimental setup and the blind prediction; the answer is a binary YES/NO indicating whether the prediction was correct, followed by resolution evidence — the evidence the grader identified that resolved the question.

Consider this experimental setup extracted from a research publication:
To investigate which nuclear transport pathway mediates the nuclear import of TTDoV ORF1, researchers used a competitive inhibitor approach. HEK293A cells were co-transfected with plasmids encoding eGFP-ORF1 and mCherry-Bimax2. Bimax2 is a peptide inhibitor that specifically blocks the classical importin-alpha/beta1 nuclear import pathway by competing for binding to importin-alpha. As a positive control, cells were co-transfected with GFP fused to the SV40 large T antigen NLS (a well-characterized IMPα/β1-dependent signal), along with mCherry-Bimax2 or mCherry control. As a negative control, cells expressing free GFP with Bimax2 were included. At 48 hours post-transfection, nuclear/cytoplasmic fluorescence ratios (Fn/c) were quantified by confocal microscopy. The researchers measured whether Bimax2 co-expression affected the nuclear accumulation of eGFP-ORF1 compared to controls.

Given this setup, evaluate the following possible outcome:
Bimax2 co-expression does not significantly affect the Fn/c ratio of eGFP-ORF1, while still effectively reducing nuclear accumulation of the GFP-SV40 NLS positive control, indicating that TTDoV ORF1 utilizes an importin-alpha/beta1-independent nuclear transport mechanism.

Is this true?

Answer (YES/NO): NO